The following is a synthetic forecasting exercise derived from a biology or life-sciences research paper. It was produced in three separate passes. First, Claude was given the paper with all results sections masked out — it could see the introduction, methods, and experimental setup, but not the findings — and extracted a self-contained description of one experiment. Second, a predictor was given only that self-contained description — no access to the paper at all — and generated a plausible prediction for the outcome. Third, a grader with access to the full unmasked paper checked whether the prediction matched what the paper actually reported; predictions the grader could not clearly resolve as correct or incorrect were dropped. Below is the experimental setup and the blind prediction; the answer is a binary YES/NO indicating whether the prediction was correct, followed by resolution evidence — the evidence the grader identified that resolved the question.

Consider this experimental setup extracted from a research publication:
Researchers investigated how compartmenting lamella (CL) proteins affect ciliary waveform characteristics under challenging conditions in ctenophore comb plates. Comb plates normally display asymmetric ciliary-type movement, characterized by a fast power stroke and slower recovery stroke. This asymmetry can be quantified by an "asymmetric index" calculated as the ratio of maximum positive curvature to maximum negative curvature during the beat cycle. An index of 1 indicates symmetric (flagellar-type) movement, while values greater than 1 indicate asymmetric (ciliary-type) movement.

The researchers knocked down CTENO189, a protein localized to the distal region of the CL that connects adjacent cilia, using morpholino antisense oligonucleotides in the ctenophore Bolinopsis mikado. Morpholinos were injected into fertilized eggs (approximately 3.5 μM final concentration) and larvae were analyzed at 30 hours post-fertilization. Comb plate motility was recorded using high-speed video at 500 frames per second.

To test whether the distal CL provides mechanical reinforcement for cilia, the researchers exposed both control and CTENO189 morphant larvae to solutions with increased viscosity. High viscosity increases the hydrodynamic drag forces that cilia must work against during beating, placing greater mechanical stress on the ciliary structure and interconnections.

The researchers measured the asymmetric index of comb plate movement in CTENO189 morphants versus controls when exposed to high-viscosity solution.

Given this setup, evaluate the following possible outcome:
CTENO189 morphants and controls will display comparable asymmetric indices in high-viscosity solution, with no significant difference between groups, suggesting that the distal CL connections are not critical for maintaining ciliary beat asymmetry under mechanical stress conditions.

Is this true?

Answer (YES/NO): NO